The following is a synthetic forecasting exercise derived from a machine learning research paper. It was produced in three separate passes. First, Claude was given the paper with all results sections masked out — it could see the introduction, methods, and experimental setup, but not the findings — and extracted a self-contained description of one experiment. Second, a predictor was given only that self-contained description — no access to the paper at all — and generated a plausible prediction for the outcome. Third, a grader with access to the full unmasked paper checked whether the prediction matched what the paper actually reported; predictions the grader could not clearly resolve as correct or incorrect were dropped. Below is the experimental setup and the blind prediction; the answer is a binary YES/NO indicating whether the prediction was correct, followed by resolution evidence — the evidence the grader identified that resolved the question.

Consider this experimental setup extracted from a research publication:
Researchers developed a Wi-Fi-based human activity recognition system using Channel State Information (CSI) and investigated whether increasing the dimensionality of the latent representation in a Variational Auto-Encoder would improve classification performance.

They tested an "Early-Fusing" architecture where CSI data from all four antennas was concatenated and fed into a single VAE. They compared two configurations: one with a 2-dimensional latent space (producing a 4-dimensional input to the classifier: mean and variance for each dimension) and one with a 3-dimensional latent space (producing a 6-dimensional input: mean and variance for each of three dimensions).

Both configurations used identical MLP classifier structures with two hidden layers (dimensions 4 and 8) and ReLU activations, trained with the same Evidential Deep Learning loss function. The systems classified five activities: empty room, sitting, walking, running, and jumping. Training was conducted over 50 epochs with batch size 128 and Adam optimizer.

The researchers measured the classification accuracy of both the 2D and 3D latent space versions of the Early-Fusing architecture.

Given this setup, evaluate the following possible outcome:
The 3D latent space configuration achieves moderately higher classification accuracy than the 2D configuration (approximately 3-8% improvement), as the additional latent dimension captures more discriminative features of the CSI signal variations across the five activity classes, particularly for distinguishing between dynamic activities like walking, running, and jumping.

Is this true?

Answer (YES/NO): YES